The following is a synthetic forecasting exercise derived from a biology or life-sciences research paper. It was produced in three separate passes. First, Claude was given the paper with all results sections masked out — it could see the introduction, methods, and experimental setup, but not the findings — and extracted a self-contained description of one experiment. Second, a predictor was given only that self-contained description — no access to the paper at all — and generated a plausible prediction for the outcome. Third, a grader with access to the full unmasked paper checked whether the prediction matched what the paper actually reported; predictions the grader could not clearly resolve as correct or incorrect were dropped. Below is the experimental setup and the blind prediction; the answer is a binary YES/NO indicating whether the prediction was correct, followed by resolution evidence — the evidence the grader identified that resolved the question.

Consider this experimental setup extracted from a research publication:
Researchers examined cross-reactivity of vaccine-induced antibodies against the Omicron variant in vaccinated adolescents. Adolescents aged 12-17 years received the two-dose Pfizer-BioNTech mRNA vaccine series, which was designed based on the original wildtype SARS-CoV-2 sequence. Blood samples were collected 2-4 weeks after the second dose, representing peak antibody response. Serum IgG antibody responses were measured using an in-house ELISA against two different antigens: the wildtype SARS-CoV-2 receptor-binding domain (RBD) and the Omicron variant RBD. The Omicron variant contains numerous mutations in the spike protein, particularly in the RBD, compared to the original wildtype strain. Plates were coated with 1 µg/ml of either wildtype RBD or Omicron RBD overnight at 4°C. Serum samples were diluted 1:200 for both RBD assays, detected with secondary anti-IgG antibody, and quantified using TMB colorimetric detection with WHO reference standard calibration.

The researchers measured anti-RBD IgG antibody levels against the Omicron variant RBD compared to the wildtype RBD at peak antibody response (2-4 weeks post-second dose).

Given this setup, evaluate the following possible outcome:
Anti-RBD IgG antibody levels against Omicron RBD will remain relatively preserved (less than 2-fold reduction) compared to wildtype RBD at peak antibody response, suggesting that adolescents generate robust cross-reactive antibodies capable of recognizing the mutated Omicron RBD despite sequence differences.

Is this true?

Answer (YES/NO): NO